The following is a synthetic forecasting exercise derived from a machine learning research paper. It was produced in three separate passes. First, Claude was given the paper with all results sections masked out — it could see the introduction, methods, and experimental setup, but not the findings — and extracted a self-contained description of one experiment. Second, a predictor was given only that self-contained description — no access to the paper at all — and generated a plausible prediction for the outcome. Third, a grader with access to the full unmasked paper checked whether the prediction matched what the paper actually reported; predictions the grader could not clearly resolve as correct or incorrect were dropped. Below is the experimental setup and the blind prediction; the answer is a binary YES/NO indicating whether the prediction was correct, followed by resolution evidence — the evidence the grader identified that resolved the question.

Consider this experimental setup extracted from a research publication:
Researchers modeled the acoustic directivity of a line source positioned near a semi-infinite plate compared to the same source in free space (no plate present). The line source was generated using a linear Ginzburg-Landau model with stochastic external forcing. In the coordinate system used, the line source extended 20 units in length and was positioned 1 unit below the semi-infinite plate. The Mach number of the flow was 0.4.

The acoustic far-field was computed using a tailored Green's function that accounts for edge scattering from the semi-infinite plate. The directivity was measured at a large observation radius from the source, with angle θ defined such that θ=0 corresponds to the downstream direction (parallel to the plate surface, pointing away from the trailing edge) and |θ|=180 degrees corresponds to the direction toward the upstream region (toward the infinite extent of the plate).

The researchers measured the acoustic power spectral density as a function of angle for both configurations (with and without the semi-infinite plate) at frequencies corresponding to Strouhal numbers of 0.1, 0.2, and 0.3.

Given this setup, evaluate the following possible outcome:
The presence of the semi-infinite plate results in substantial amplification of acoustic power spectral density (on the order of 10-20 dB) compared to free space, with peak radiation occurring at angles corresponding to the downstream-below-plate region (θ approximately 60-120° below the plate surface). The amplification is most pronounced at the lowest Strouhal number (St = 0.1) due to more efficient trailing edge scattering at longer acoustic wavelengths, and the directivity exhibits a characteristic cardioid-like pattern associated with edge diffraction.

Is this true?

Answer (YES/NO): NO